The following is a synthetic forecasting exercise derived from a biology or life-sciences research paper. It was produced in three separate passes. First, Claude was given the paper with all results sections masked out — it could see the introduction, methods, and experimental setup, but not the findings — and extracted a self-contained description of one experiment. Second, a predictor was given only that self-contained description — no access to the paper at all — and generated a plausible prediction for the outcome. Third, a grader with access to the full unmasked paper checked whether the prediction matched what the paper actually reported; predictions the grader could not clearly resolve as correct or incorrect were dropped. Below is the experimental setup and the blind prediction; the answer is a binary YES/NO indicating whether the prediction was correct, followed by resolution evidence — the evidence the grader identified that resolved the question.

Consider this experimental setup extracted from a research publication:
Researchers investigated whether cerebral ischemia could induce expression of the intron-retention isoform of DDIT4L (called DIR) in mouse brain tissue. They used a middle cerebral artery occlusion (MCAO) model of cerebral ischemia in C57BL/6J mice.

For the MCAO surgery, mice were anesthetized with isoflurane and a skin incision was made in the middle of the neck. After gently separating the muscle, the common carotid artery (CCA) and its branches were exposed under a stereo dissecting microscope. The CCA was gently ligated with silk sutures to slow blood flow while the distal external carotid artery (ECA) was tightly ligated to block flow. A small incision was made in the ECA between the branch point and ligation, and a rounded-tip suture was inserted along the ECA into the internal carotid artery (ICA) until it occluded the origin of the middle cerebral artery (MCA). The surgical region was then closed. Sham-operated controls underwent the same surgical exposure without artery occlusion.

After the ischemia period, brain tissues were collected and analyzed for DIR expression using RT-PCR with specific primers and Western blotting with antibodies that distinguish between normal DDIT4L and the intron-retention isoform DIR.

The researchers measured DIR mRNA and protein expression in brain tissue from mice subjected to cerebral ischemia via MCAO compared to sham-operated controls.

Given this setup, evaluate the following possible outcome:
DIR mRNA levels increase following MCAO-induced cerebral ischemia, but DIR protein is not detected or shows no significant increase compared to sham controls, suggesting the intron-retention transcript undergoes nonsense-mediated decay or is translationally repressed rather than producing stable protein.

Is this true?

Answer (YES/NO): NO